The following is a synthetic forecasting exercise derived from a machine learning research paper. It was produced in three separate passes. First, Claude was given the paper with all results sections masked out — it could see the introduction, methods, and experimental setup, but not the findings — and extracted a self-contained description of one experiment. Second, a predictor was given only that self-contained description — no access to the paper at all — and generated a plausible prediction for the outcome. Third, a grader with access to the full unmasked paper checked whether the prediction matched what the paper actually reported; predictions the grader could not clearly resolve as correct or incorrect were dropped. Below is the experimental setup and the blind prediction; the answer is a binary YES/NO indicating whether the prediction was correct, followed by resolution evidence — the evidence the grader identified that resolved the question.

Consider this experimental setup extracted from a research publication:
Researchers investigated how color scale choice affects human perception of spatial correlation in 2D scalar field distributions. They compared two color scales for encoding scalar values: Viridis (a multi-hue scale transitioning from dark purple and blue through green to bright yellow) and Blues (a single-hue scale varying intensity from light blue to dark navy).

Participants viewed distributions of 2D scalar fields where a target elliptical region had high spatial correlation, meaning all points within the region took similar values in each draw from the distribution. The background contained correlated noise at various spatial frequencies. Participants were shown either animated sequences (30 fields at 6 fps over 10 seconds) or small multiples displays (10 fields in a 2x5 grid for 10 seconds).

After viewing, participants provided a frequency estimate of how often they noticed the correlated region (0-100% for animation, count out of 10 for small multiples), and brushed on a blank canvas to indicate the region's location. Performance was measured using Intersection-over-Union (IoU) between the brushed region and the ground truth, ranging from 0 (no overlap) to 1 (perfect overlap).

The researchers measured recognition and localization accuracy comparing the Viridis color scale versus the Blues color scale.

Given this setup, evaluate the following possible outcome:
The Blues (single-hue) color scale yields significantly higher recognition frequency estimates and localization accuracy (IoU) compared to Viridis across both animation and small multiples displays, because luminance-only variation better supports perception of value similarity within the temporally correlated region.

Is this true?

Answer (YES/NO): NO